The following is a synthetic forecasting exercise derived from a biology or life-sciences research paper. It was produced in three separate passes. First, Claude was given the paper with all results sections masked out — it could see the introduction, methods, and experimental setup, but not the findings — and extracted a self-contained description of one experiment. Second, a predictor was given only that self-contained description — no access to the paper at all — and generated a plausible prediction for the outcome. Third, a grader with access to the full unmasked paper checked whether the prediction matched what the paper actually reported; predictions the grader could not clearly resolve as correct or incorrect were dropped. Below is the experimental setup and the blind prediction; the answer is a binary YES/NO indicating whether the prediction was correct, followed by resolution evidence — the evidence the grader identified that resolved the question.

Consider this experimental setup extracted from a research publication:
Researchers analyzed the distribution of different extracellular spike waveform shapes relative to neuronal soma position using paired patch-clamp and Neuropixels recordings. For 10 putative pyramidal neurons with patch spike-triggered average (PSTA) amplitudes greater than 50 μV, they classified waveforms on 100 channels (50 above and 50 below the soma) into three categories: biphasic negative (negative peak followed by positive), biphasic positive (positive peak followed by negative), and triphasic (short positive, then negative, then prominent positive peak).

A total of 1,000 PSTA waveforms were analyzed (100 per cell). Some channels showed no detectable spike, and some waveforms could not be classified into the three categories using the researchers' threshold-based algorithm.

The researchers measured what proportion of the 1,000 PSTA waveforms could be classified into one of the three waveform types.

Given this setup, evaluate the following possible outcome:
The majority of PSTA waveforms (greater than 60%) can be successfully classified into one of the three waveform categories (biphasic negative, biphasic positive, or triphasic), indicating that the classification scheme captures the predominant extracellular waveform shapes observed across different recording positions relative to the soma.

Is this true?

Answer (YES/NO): YES